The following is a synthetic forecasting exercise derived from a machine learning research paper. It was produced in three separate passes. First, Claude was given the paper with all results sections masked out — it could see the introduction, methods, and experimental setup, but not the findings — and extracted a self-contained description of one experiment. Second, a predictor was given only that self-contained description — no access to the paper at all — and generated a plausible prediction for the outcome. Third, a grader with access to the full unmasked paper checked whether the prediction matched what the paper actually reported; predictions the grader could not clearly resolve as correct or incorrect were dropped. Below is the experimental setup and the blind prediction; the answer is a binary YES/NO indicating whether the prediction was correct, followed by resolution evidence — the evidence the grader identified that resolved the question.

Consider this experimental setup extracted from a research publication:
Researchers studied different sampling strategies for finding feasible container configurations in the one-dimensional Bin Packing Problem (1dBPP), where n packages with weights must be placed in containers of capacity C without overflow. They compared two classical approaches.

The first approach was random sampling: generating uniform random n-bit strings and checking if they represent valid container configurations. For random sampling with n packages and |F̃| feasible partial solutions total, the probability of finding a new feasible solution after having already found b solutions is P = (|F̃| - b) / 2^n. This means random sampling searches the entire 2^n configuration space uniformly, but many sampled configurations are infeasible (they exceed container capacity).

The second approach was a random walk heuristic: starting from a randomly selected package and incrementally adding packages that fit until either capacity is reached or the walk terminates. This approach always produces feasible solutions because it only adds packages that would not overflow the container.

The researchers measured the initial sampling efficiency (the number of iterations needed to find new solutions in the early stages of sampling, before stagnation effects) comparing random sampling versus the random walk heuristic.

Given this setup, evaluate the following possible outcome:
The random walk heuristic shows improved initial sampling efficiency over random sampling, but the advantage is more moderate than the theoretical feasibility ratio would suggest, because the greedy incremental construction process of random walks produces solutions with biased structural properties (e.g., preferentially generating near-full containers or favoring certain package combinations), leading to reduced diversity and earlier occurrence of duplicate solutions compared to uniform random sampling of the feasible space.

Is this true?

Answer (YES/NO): NO